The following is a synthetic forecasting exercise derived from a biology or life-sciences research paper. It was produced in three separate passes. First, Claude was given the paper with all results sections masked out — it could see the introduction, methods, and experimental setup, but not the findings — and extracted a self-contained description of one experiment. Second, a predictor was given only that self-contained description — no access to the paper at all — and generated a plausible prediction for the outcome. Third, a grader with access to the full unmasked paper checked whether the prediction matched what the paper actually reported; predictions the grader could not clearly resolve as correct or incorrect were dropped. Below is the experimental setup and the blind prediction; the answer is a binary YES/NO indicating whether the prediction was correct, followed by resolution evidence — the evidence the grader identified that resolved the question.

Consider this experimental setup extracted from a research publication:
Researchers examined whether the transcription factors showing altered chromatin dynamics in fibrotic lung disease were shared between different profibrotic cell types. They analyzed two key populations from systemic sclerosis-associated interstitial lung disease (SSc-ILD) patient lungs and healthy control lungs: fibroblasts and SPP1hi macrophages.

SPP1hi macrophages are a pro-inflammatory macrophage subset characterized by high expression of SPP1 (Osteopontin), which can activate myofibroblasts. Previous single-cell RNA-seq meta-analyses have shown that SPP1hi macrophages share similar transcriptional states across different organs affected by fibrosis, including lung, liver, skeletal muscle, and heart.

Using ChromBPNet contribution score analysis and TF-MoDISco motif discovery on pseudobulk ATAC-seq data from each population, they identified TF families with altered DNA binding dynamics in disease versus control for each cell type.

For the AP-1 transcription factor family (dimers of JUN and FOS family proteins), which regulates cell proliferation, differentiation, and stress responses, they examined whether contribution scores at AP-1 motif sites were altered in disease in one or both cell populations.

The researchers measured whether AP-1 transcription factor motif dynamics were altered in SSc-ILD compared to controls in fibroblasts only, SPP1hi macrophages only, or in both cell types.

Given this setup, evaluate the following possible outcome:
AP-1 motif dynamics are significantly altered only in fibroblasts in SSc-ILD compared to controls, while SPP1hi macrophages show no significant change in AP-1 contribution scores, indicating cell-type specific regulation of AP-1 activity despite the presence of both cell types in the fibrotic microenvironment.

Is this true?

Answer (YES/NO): NO